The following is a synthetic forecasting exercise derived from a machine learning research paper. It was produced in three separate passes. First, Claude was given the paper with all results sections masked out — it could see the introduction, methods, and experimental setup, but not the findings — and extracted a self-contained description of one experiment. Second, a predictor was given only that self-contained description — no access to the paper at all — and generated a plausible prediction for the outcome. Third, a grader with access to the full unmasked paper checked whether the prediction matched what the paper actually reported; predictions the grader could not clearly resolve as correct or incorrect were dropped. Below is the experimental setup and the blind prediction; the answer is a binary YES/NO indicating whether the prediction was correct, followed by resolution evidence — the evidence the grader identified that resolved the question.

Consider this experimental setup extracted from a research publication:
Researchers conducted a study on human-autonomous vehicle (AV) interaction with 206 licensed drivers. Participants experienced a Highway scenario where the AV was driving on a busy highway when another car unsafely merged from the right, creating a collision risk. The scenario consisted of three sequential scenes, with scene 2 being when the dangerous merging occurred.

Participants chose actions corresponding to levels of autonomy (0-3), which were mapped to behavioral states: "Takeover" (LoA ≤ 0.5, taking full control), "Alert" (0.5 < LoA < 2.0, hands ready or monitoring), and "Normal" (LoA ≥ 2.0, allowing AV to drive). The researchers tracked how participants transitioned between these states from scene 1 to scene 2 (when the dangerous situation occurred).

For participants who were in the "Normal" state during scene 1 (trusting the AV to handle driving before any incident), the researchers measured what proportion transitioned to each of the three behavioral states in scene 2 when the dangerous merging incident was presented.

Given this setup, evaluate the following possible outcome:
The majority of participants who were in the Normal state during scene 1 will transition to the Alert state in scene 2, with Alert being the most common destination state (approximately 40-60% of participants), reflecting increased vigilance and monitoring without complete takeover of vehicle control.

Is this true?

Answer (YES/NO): NO